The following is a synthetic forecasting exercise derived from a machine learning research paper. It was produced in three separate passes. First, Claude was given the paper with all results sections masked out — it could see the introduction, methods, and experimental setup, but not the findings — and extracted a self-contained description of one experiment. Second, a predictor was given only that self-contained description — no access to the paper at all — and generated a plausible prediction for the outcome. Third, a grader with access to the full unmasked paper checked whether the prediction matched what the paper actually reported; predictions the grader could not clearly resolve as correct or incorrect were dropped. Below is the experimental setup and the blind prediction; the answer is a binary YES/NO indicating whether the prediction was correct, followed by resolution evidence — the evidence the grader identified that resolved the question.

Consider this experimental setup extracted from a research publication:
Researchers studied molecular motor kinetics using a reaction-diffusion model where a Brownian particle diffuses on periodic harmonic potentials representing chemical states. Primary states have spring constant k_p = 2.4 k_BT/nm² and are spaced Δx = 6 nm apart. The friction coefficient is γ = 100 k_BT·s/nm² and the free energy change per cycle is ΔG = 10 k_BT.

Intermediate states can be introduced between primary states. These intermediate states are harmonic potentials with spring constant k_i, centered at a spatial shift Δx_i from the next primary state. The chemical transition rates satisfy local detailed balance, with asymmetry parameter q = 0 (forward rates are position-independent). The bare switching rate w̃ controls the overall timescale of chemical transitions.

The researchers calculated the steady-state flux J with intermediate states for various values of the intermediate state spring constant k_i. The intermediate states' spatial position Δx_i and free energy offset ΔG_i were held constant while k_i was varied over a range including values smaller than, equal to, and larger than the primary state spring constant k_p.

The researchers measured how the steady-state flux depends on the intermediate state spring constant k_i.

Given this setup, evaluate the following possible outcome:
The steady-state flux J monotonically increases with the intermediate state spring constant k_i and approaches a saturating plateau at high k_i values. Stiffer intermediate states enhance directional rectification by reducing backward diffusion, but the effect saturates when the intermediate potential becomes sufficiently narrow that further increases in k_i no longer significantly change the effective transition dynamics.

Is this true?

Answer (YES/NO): NO